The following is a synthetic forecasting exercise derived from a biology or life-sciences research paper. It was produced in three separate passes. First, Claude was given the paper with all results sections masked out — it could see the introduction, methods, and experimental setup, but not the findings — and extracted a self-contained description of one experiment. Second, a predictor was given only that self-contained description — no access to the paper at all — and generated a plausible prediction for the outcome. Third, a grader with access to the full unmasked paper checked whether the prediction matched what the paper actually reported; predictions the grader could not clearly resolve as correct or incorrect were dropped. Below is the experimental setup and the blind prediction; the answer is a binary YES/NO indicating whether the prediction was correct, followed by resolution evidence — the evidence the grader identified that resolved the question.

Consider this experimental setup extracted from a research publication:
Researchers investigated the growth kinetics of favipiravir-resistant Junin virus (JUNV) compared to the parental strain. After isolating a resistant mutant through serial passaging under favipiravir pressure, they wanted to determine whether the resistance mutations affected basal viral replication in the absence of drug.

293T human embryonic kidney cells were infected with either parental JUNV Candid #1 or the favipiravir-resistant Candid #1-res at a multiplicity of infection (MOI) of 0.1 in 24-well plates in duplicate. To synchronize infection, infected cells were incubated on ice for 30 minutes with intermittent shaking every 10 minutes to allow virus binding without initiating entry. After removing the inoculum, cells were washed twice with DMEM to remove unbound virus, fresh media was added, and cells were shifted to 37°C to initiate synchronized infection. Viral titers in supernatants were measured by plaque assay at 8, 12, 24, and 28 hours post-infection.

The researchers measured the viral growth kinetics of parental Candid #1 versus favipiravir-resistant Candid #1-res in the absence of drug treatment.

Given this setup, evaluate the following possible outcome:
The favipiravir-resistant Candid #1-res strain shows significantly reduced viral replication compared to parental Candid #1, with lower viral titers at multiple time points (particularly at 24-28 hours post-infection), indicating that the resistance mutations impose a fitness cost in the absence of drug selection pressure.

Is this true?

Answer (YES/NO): NO